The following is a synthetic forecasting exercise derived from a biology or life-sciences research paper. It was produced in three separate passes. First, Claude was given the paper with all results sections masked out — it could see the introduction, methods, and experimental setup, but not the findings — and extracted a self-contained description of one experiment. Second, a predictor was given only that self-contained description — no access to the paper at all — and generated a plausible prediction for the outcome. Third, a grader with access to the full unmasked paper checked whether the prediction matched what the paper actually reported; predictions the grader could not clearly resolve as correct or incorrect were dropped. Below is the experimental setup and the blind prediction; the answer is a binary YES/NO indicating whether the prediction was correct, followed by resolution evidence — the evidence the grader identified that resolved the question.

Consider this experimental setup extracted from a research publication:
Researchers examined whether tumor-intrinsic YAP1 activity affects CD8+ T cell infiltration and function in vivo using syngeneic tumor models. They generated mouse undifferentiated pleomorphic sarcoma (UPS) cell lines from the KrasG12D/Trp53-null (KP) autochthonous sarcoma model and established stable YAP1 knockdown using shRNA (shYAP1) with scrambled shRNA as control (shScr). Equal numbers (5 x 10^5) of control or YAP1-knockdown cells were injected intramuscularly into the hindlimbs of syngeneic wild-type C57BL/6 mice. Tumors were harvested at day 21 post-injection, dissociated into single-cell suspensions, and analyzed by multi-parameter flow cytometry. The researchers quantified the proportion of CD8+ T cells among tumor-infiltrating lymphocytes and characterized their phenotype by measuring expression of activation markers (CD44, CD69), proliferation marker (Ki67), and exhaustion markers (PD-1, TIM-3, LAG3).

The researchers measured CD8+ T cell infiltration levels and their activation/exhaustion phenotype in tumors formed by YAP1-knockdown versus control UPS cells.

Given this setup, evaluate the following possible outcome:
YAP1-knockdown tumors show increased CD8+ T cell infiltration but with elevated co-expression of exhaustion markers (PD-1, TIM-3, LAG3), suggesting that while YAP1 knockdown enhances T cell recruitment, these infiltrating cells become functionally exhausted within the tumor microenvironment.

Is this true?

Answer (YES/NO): NO